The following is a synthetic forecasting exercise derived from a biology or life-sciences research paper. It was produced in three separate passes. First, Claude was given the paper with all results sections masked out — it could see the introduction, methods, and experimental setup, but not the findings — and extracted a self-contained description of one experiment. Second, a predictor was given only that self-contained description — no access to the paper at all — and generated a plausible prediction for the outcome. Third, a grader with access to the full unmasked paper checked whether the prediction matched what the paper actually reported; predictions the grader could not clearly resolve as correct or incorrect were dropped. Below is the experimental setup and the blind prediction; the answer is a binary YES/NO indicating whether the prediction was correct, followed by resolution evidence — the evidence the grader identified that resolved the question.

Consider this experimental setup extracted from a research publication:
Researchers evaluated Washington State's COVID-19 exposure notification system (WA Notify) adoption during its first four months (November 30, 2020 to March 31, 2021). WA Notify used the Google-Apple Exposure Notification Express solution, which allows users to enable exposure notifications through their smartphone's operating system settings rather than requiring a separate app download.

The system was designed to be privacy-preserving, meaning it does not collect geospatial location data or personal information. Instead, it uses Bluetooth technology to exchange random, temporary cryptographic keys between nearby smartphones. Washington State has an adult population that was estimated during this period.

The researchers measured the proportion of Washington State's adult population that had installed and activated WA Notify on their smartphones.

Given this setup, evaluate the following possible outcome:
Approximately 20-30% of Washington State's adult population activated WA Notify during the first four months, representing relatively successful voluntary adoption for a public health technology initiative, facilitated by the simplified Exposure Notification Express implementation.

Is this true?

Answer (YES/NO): NO